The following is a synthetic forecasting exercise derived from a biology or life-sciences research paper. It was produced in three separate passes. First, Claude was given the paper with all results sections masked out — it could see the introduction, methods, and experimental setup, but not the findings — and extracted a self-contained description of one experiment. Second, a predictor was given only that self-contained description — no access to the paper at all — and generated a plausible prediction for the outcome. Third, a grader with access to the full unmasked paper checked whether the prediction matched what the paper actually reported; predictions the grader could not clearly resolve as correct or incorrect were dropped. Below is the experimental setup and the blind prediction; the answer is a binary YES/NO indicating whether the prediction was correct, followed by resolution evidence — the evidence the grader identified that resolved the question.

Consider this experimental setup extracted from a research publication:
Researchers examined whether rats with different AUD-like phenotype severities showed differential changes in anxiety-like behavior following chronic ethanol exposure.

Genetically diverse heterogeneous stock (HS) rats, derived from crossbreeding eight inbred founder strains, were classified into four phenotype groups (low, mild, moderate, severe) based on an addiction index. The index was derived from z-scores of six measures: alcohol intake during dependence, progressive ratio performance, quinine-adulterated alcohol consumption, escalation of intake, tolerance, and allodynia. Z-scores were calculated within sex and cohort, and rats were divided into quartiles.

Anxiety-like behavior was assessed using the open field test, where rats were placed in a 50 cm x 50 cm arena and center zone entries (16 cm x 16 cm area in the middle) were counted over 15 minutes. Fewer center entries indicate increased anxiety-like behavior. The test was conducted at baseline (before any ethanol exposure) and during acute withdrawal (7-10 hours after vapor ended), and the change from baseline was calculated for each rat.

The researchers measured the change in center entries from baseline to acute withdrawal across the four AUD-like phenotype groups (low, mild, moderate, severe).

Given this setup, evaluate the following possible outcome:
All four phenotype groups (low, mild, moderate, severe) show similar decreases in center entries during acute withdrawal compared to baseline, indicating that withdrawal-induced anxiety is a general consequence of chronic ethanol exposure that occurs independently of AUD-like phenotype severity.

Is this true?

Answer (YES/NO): YES